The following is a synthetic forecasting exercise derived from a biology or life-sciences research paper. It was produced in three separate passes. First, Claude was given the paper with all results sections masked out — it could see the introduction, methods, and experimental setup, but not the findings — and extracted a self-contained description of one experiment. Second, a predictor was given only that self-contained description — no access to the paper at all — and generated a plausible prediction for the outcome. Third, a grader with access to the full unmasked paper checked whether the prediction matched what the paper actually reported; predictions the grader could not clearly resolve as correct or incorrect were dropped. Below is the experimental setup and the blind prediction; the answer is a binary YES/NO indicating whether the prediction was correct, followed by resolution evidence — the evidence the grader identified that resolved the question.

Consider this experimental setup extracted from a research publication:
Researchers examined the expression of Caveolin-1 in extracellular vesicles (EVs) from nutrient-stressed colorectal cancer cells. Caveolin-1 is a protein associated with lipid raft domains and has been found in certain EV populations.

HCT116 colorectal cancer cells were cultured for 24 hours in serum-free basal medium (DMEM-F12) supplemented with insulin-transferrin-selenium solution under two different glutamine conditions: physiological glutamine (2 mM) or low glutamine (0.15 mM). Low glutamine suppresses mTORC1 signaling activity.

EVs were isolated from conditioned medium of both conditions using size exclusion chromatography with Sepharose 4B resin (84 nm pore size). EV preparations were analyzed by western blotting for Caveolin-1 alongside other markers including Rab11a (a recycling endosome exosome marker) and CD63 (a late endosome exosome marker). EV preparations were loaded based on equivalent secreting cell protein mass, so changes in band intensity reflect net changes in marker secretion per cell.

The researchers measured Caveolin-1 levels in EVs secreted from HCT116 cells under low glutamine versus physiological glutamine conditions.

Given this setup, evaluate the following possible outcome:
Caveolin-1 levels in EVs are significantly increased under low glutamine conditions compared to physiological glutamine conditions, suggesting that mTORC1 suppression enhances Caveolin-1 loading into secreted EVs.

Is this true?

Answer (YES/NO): YES